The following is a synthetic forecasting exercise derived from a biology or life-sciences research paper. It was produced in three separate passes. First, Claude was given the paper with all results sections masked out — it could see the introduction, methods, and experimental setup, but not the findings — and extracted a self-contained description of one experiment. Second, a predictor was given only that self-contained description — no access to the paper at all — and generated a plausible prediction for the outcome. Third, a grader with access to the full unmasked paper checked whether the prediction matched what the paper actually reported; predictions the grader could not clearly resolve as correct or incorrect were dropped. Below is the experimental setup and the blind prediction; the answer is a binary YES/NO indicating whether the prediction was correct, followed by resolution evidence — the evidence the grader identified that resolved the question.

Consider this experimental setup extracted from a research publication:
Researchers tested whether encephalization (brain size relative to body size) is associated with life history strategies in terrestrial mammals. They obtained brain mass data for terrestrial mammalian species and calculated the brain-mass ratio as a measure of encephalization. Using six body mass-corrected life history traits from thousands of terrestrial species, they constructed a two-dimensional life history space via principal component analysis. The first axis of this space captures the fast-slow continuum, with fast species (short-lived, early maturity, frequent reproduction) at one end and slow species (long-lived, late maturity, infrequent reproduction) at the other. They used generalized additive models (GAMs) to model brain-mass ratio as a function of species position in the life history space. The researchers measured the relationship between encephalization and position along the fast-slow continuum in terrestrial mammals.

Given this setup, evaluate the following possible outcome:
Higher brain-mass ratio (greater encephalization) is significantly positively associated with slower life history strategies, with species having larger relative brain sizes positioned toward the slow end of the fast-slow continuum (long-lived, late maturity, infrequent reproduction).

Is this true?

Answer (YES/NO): YES